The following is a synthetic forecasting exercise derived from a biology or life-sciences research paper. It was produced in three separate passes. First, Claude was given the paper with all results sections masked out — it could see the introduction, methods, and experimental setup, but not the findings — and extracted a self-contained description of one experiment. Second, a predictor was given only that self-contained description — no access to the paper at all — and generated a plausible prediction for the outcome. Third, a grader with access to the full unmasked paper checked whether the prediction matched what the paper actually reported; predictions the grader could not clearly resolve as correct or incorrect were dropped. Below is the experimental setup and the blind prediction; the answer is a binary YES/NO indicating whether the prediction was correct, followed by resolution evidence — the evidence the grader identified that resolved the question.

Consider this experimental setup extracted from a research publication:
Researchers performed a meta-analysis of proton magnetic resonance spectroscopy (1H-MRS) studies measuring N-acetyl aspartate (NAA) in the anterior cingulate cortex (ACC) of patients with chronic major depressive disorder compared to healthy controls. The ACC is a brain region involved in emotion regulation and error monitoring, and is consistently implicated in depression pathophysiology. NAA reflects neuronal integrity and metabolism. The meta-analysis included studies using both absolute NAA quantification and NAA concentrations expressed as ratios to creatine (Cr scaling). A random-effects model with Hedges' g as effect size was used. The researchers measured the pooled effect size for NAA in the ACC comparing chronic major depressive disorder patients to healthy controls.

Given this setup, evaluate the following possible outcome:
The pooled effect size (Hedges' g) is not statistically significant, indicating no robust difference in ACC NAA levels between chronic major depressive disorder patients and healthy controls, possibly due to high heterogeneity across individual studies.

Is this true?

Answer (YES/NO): YES